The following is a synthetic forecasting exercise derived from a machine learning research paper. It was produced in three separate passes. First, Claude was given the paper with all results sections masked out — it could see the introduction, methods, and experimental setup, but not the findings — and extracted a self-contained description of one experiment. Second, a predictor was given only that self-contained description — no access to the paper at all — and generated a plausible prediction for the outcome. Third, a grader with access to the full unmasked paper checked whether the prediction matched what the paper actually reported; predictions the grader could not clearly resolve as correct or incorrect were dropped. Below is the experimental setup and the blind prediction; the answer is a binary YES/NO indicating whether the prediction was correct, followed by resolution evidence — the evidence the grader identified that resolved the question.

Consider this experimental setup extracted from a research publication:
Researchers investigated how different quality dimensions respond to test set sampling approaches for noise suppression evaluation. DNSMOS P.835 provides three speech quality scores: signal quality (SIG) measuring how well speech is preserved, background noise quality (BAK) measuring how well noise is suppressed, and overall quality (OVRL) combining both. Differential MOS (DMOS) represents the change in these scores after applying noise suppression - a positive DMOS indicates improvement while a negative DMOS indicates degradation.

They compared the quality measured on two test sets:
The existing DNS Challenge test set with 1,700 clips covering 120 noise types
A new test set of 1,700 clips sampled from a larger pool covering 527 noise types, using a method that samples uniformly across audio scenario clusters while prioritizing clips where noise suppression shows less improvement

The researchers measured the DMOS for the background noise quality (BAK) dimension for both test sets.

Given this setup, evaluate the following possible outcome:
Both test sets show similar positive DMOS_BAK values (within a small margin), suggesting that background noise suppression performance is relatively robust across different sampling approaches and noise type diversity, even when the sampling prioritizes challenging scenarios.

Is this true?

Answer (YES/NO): NO